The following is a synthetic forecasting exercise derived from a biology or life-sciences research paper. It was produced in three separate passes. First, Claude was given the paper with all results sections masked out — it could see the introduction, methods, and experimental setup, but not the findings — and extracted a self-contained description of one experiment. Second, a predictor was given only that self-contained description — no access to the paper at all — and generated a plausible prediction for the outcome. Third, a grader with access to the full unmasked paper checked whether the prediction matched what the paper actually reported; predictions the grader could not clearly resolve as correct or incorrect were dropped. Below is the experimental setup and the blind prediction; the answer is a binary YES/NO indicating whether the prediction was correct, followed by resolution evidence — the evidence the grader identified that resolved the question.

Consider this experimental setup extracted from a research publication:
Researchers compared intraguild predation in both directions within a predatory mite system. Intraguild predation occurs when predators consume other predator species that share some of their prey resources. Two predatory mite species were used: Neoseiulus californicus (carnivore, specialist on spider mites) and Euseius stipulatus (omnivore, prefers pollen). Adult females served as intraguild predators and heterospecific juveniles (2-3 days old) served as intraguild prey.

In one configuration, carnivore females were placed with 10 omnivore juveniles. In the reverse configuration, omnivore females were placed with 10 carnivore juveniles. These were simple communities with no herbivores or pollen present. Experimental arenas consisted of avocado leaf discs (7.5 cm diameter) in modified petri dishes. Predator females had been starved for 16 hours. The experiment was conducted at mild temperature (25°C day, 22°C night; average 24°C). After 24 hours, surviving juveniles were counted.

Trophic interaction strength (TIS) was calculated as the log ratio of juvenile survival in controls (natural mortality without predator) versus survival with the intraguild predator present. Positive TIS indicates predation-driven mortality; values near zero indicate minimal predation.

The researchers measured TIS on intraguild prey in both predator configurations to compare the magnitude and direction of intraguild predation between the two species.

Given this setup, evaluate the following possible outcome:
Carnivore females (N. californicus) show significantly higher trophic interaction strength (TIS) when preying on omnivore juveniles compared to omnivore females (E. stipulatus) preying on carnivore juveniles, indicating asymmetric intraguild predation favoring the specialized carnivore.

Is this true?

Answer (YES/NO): NO